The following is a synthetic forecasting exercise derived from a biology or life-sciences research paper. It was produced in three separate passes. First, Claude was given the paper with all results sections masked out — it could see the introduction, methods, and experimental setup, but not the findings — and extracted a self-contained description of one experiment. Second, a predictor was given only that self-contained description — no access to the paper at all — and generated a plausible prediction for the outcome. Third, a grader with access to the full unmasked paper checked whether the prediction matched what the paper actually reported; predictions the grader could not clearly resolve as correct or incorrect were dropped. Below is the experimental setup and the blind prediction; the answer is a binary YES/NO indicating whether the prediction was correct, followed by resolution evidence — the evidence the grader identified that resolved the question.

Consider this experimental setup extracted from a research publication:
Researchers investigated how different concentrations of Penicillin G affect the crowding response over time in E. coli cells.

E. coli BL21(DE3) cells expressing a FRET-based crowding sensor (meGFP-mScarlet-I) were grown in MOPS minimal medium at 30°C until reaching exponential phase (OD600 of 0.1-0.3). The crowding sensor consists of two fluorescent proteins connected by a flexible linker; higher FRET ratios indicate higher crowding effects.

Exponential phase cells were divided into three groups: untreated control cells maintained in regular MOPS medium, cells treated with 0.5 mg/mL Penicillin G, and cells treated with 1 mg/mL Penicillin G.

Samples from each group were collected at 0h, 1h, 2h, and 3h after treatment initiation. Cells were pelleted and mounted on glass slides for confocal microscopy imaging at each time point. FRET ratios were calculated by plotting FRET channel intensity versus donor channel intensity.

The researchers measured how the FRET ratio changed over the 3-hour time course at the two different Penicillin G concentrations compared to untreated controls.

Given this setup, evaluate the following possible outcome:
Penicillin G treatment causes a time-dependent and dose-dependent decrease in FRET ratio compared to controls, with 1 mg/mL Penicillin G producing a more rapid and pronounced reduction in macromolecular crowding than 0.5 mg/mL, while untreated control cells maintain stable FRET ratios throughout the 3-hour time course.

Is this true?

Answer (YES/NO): NO